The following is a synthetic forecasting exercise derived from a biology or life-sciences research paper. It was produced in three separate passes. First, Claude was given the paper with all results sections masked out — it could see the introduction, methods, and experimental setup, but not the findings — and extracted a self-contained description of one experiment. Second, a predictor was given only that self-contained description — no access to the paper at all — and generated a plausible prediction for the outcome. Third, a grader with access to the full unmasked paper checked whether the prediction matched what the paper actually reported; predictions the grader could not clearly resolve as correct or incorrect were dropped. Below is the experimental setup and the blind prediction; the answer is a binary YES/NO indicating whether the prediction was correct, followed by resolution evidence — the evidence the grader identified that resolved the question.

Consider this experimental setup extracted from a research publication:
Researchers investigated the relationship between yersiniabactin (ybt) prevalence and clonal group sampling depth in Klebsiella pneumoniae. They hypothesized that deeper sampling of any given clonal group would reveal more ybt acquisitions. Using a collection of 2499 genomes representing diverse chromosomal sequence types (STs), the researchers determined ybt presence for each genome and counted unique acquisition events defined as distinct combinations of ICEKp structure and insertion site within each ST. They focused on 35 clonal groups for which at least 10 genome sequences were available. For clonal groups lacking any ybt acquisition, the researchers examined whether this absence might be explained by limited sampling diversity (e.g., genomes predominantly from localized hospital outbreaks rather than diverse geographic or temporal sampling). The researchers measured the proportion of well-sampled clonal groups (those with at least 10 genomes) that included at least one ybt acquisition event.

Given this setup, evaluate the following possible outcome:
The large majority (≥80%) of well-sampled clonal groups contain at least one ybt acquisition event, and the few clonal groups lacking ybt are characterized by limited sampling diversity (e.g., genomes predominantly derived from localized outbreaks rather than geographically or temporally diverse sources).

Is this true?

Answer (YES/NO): YES